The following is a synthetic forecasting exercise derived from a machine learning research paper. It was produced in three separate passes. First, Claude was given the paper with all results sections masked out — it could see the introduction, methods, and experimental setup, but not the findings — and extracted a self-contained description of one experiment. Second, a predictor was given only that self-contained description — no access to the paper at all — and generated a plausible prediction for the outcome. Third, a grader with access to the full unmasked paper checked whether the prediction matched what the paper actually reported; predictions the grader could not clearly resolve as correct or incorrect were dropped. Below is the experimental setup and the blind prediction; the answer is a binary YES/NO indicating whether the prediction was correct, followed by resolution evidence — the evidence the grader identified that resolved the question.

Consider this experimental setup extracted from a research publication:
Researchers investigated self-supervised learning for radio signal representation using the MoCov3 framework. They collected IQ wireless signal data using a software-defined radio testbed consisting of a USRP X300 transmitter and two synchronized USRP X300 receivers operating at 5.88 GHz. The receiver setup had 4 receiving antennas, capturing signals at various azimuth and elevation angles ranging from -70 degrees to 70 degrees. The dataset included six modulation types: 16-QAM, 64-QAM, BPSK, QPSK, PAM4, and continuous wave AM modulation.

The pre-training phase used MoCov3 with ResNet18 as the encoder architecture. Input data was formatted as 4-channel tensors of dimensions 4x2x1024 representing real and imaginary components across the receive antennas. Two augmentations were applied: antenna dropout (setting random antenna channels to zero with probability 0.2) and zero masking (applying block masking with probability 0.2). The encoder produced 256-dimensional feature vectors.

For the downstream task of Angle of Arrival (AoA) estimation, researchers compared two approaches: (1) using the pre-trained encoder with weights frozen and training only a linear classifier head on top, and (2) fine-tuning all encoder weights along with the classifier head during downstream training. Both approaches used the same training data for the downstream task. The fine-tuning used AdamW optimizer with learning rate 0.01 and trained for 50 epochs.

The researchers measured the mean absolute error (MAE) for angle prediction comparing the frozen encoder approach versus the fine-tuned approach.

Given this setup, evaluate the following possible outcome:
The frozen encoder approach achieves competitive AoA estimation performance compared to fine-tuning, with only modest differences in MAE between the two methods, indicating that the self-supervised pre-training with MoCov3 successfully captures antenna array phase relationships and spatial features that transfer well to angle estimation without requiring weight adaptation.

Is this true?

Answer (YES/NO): NO